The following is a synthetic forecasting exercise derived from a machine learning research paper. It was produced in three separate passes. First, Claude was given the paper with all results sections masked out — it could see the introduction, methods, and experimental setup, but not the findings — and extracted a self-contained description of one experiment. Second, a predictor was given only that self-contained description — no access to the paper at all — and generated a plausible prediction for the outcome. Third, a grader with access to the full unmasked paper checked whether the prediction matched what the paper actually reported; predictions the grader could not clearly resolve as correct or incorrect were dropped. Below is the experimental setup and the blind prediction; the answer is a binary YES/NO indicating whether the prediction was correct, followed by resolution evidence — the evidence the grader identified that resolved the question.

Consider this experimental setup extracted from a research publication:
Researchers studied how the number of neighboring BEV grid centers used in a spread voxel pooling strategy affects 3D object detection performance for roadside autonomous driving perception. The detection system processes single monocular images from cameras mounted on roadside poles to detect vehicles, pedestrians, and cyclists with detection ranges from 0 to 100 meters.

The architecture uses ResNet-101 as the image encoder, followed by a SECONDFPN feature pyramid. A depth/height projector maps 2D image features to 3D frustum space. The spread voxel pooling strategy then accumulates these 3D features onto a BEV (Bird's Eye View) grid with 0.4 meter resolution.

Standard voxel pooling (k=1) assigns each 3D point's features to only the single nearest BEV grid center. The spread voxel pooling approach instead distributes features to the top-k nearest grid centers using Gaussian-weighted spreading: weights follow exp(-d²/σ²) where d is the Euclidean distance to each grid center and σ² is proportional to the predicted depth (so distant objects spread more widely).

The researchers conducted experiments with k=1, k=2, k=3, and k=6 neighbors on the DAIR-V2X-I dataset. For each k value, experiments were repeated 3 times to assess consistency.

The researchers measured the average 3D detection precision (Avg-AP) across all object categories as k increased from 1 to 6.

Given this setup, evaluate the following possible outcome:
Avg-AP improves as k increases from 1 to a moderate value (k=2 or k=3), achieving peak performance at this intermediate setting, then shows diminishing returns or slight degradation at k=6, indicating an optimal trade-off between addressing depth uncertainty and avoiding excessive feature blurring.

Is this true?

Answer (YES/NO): NO